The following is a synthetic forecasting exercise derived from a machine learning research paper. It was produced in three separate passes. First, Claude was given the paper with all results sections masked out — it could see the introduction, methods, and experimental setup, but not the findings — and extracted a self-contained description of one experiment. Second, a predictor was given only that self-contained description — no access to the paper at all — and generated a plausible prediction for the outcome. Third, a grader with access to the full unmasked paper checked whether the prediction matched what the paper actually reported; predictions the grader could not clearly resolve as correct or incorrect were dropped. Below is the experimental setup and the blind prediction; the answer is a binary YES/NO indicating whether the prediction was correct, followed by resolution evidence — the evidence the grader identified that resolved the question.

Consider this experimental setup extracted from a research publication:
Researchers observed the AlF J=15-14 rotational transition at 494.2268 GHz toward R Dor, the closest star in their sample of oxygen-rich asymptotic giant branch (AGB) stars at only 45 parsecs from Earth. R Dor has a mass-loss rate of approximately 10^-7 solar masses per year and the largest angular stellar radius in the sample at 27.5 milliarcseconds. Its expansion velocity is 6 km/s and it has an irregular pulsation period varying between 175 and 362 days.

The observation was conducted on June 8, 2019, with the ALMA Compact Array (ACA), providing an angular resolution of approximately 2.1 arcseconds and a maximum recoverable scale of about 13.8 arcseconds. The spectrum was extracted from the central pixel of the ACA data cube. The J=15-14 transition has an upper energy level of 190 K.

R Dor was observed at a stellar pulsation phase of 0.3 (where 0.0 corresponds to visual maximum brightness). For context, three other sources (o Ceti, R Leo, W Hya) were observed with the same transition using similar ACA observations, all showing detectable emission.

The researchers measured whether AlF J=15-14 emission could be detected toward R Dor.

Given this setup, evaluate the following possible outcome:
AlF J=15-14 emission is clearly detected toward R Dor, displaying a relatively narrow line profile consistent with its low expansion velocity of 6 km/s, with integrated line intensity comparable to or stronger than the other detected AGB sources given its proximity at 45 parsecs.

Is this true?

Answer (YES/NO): NO